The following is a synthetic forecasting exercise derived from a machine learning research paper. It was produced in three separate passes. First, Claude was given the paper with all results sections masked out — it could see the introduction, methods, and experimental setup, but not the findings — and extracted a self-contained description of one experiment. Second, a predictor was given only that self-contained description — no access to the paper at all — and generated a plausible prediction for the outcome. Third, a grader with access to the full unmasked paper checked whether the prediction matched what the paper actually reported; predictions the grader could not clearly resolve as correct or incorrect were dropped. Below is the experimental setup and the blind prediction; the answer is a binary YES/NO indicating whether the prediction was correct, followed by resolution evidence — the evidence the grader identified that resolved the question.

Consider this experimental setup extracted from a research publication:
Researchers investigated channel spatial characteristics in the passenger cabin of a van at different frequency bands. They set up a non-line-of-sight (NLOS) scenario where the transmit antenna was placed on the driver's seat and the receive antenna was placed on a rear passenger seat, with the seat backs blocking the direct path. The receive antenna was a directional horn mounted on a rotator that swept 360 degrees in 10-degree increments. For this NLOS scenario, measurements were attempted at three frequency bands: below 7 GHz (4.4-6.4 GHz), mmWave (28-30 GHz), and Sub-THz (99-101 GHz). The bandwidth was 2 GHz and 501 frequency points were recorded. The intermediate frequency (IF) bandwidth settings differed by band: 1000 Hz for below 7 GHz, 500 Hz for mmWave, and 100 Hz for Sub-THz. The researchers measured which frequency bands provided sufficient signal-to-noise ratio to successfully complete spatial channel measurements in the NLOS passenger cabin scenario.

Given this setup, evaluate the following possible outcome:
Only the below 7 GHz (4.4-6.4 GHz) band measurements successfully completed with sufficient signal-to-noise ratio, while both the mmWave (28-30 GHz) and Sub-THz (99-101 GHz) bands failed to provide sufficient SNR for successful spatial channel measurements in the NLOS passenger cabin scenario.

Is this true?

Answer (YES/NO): NO